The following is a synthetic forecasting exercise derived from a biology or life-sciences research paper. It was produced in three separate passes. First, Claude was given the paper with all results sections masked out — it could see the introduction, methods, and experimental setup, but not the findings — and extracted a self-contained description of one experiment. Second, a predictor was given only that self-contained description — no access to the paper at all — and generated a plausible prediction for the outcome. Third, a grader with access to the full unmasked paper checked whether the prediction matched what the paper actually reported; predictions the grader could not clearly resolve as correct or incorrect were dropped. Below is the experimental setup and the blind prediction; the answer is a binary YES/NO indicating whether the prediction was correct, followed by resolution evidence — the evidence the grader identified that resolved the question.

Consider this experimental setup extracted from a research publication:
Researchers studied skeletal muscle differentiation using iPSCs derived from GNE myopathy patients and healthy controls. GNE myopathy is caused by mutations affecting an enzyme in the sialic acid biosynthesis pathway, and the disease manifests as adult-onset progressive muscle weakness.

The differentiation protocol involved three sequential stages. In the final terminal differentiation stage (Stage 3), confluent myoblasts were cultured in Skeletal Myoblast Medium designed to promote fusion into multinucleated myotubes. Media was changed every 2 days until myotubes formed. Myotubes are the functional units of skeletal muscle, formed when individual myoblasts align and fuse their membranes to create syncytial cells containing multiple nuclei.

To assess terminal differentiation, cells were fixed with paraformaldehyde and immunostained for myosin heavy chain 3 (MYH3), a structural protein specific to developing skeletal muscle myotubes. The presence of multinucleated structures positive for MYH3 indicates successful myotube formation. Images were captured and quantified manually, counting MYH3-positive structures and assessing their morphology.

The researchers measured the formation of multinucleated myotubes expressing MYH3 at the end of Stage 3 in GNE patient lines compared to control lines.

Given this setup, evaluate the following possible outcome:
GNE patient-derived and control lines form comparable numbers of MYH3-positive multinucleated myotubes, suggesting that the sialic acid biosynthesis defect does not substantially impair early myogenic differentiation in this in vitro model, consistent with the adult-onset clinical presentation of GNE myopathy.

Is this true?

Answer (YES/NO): NO